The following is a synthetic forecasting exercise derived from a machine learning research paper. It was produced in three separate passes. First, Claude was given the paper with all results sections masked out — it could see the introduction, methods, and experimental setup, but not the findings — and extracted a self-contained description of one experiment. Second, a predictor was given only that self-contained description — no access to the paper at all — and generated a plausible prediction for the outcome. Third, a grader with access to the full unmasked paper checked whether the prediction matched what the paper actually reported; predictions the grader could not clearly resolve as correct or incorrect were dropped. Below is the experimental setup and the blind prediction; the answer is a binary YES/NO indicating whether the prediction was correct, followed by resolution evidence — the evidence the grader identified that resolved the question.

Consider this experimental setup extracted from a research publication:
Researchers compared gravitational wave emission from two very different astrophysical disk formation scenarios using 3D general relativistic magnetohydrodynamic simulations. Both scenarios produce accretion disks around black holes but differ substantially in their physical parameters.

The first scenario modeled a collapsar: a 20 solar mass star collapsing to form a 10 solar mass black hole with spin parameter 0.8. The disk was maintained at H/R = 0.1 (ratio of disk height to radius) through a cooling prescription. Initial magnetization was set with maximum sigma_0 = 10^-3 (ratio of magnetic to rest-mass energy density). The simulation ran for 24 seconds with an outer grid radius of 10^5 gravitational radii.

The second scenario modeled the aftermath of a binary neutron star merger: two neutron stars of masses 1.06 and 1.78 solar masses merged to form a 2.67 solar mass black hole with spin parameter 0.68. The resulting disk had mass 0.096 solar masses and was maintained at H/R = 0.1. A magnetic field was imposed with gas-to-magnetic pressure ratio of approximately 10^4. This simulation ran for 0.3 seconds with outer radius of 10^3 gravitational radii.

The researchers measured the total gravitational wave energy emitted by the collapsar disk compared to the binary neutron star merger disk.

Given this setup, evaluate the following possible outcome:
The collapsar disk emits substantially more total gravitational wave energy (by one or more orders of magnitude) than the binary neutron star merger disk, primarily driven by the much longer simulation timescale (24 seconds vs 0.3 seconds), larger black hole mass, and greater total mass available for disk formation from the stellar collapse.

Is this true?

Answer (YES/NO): YES